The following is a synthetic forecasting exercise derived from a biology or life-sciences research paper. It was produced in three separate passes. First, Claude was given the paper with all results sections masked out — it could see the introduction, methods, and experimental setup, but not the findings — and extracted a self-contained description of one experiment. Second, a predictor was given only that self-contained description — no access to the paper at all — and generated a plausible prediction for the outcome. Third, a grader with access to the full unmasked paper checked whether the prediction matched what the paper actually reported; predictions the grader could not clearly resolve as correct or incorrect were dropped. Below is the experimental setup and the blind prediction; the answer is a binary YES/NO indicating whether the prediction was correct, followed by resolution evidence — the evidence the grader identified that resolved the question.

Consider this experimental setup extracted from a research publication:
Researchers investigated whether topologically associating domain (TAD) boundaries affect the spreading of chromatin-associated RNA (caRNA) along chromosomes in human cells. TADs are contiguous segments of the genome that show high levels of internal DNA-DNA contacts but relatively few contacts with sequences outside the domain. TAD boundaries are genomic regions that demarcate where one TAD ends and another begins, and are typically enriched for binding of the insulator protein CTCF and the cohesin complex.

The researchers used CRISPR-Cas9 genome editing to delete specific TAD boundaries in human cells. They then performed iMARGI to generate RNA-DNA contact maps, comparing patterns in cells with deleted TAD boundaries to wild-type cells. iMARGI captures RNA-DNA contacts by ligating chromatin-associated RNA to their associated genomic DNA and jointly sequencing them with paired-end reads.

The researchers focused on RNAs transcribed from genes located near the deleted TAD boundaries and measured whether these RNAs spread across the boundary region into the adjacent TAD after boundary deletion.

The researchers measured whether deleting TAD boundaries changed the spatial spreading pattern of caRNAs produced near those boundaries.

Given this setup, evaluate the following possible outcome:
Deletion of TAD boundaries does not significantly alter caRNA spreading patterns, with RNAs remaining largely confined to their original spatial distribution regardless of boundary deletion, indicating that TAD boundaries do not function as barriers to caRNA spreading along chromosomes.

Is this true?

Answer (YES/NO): NO